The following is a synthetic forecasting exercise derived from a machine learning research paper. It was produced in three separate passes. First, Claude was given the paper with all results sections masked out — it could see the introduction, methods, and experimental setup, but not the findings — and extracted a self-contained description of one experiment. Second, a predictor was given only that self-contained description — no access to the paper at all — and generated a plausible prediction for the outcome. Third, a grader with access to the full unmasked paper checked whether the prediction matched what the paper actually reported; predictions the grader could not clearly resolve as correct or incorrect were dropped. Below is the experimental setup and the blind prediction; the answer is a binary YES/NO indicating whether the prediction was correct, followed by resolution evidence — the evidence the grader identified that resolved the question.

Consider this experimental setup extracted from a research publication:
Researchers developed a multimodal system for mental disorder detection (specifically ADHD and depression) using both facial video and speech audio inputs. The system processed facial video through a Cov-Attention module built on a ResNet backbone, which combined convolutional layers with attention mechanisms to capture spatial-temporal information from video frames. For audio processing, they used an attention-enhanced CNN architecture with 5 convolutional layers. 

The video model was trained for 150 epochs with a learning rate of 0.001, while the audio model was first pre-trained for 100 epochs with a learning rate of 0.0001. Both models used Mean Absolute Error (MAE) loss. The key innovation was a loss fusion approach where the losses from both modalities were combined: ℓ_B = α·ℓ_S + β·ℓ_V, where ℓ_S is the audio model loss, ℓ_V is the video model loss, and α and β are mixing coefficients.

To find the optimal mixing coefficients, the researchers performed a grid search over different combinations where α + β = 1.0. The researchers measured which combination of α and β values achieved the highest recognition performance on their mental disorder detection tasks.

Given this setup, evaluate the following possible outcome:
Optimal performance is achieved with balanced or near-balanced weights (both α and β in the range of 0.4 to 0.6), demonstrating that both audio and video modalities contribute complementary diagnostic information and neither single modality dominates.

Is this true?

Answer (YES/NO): YES